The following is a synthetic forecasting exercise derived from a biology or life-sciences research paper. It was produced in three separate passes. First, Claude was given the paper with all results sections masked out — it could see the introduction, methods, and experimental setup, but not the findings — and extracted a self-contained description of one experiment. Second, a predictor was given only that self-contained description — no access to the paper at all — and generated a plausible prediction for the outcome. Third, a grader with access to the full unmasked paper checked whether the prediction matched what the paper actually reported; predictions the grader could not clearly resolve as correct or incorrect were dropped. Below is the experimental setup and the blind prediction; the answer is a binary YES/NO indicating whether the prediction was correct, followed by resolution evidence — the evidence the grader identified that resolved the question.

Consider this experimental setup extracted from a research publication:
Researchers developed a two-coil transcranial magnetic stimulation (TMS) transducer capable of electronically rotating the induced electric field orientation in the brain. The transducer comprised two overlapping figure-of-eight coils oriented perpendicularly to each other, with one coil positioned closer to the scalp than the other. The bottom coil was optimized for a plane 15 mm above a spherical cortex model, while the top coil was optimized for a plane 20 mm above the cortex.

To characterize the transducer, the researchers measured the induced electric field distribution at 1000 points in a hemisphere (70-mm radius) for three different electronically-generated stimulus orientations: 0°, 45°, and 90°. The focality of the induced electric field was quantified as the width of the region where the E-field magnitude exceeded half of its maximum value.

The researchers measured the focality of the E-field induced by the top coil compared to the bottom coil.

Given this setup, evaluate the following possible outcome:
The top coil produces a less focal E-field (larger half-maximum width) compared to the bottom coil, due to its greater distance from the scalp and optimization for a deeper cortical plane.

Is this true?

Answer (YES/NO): YES